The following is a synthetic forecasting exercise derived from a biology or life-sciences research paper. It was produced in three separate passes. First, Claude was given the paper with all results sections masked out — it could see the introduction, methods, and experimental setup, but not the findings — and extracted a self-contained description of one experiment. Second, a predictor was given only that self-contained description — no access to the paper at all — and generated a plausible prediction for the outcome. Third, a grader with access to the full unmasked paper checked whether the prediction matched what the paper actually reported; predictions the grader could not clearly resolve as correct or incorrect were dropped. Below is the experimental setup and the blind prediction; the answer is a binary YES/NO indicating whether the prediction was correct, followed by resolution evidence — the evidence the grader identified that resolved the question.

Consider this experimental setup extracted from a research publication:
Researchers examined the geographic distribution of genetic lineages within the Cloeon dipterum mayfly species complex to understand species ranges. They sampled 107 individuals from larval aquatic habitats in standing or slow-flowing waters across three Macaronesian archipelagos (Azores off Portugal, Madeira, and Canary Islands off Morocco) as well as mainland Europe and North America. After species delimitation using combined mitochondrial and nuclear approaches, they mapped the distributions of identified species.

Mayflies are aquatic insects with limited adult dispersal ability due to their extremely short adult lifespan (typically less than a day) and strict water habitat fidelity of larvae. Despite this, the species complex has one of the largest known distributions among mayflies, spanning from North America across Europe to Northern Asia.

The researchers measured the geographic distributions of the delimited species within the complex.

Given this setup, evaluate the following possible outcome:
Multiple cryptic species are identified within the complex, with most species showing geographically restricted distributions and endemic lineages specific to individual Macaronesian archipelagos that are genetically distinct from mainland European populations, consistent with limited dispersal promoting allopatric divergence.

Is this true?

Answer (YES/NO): NO